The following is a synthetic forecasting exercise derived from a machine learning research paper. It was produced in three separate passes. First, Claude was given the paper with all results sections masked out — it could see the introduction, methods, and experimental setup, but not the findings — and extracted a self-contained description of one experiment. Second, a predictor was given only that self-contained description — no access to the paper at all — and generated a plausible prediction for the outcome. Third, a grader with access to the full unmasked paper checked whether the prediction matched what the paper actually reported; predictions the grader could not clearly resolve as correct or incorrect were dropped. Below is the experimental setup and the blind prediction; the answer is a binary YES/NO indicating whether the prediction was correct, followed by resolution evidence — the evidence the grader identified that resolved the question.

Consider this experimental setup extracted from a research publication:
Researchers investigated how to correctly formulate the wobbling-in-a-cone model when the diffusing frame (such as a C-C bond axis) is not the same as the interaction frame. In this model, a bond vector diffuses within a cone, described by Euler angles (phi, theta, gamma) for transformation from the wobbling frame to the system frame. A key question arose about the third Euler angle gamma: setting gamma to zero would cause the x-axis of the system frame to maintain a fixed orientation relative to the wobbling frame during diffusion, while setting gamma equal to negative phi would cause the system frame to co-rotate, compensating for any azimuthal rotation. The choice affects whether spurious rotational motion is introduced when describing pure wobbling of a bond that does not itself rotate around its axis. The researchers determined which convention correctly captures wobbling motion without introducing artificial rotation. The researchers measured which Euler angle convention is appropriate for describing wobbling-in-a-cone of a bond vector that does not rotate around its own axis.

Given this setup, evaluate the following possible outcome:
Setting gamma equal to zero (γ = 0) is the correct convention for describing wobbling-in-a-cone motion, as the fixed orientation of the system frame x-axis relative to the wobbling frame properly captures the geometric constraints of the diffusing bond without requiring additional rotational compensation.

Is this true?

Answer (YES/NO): NO